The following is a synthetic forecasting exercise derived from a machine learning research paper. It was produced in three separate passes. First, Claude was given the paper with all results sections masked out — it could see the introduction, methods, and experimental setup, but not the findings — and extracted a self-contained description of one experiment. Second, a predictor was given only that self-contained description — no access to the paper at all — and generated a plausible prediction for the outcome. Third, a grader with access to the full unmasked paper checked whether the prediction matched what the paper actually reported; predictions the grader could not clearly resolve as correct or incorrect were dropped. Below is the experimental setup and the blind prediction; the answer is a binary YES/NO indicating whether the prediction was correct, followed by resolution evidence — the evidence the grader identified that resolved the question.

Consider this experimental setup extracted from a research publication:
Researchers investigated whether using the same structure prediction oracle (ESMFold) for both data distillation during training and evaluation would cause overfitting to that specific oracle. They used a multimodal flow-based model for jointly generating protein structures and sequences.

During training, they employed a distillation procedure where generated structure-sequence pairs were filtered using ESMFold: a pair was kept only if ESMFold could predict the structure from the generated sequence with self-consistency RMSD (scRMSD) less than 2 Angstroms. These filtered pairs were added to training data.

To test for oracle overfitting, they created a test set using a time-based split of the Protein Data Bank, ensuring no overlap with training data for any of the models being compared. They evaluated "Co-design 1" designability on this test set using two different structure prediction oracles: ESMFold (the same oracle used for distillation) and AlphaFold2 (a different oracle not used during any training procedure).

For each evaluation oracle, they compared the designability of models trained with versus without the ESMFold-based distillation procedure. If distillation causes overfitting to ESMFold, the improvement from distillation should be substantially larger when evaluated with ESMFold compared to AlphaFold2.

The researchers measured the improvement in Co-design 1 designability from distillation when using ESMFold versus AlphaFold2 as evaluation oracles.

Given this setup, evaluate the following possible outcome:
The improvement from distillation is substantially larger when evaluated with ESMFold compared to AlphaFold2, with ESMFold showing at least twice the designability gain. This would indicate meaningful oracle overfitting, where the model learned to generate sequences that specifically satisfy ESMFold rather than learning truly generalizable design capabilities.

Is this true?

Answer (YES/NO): NO